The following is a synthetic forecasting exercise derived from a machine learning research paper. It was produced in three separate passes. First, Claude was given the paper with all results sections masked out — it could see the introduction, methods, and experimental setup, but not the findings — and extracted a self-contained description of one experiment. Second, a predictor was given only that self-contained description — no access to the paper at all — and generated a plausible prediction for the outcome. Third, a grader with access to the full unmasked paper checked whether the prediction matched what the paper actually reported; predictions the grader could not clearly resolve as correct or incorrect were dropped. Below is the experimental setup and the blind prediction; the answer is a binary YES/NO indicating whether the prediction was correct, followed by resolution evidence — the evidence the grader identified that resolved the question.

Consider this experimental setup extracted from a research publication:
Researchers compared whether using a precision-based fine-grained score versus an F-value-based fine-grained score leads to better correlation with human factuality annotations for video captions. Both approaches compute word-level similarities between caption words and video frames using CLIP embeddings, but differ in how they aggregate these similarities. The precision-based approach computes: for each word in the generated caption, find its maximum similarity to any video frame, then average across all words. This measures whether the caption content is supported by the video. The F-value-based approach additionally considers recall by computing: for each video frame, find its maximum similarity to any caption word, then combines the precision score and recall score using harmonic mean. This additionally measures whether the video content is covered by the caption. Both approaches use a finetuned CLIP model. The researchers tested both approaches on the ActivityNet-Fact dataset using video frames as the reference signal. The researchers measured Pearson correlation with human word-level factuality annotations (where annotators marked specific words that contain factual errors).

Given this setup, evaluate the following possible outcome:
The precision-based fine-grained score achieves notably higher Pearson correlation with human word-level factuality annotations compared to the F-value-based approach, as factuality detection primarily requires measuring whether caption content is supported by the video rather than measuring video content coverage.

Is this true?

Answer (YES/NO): YES